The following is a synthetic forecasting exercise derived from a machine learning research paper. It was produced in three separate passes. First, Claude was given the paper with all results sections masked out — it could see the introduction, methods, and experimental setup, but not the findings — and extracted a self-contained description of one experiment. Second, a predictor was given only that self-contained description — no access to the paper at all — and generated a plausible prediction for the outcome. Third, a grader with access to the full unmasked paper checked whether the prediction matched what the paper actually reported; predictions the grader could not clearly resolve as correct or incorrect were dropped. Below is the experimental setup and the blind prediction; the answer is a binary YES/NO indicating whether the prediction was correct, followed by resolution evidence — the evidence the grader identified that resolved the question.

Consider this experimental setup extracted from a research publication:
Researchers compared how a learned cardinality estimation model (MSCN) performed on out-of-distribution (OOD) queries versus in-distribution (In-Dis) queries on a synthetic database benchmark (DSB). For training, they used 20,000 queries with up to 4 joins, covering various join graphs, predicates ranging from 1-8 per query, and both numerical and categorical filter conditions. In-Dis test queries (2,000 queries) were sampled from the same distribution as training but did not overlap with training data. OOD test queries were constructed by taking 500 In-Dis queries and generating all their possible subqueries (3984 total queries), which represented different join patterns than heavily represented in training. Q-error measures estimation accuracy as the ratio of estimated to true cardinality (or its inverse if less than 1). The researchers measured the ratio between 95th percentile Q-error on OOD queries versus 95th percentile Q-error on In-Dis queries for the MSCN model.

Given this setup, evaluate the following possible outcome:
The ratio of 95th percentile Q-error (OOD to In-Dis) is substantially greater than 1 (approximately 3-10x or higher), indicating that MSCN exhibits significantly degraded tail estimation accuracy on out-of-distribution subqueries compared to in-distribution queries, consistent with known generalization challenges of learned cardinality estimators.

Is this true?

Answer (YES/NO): YES